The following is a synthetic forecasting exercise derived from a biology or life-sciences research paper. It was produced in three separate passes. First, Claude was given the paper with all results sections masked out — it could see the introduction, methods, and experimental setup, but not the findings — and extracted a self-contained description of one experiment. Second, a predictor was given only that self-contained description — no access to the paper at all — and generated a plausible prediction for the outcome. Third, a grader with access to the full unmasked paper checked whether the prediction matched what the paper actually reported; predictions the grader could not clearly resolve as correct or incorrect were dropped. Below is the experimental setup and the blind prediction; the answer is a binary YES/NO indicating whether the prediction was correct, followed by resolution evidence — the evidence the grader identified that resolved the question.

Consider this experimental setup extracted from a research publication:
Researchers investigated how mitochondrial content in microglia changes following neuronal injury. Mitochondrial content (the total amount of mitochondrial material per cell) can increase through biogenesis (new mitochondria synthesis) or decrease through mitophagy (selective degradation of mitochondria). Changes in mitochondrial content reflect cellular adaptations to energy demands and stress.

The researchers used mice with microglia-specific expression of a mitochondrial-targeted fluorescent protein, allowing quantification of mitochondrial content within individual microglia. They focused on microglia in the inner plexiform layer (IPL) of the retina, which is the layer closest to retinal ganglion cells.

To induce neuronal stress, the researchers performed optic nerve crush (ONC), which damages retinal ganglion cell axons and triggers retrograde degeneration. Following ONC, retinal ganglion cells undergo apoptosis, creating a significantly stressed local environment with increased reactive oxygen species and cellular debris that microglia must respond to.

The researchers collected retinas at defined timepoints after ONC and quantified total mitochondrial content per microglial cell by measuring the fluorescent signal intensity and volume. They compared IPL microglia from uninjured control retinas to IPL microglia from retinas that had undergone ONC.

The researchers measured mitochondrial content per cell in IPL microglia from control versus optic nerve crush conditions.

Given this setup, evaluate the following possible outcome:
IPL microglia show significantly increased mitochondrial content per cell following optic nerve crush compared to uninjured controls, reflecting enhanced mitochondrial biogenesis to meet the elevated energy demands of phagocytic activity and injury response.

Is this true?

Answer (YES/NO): YES